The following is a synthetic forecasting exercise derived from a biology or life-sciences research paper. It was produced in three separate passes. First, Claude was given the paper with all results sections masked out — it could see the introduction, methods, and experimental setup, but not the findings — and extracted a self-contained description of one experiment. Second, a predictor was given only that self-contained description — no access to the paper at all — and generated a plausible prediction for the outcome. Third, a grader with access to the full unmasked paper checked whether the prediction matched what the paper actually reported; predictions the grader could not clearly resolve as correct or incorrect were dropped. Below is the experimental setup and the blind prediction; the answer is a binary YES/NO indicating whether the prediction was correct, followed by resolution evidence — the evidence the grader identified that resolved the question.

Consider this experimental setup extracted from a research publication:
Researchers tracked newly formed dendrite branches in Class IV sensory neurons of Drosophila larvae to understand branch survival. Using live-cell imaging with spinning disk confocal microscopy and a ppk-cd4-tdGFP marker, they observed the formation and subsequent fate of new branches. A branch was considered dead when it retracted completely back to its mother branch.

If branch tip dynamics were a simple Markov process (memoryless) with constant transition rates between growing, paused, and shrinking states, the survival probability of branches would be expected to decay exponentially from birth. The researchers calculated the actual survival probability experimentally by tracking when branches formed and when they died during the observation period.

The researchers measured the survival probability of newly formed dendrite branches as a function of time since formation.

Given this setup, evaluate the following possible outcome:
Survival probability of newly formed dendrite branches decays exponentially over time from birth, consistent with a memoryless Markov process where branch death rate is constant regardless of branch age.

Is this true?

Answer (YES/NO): NO